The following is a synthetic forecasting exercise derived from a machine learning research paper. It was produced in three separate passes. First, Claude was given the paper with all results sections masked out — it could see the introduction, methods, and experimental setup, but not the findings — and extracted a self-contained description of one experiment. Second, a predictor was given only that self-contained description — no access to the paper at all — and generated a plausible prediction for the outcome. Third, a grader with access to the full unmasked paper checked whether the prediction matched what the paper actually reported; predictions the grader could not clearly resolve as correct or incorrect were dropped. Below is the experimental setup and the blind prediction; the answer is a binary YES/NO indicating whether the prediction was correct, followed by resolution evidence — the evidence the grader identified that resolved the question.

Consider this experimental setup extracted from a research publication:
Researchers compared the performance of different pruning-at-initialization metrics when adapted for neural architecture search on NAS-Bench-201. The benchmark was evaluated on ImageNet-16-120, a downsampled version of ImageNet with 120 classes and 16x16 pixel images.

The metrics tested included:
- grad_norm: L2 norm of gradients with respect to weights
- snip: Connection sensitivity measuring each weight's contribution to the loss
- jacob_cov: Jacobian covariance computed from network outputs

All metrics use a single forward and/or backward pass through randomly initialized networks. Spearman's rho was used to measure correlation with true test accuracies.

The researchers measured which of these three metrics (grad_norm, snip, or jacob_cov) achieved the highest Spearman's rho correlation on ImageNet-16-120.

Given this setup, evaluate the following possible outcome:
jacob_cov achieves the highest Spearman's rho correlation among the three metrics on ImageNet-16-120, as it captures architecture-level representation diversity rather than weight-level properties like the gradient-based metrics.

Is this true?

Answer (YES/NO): YES